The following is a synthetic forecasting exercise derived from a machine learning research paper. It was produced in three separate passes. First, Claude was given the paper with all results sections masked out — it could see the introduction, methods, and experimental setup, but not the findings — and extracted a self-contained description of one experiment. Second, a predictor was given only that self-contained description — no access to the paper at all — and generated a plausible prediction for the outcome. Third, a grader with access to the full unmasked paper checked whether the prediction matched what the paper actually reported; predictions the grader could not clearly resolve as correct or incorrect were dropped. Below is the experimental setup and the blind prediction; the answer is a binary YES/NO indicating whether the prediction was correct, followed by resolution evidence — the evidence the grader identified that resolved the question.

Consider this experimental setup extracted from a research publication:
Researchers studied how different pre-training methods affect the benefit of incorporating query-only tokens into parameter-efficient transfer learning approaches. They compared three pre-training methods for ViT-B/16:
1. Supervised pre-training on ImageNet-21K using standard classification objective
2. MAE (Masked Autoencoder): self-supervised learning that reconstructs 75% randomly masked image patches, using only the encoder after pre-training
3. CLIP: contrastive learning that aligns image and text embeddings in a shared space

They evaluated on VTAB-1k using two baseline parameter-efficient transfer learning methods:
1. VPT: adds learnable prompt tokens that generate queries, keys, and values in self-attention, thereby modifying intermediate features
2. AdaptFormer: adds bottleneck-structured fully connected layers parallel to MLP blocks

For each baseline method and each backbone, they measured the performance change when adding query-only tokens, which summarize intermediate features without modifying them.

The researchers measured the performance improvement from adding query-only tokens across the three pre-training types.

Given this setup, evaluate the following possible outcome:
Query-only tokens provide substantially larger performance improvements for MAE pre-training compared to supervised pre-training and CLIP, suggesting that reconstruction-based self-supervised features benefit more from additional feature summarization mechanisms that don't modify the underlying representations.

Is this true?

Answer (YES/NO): YES